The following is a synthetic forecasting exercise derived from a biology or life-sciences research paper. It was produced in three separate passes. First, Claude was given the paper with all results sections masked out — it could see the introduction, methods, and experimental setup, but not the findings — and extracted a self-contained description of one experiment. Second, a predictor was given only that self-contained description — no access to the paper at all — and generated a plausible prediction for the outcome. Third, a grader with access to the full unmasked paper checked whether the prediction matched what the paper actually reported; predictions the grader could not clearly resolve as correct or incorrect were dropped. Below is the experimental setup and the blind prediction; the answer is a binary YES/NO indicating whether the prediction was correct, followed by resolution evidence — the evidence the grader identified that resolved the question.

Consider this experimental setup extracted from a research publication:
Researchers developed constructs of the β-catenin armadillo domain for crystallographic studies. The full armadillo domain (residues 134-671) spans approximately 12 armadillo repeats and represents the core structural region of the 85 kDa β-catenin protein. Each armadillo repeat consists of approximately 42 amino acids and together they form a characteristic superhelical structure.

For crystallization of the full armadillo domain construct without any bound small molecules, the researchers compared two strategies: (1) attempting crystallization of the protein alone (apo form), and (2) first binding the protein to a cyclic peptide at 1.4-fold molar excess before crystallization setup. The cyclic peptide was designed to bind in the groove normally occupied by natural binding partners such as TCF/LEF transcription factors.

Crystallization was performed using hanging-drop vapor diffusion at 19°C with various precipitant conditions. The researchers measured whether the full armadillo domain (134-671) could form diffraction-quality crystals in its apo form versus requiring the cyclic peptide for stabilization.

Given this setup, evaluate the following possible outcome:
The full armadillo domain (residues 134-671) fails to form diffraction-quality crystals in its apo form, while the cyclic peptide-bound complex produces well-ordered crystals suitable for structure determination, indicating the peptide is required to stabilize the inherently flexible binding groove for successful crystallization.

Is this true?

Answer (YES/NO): NO